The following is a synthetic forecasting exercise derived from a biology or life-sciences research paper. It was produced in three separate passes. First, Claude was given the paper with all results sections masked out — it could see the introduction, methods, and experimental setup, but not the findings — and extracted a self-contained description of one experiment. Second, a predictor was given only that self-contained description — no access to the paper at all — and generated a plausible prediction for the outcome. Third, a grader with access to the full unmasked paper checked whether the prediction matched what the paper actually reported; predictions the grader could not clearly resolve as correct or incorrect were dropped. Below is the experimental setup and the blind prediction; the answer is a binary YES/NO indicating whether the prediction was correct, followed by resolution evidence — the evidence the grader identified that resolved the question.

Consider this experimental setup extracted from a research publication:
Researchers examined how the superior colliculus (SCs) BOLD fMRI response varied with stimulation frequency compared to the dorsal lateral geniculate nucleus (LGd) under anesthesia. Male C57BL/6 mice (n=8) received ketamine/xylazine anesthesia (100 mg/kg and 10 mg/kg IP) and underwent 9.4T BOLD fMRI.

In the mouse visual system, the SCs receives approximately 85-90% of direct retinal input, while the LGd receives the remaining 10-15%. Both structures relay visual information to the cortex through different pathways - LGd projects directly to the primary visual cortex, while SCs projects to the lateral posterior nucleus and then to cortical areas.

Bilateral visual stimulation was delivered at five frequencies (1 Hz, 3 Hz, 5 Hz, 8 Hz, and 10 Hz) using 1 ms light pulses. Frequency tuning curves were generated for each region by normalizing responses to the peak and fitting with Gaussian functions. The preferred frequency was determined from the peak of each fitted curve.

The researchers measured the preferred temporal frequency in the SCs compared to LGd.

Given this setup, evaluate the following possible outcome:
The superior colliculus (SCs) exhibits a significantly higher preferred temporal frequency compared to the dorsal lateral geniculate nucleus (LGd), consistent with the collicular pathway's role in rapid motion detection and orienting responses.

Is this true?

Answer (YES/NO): NO